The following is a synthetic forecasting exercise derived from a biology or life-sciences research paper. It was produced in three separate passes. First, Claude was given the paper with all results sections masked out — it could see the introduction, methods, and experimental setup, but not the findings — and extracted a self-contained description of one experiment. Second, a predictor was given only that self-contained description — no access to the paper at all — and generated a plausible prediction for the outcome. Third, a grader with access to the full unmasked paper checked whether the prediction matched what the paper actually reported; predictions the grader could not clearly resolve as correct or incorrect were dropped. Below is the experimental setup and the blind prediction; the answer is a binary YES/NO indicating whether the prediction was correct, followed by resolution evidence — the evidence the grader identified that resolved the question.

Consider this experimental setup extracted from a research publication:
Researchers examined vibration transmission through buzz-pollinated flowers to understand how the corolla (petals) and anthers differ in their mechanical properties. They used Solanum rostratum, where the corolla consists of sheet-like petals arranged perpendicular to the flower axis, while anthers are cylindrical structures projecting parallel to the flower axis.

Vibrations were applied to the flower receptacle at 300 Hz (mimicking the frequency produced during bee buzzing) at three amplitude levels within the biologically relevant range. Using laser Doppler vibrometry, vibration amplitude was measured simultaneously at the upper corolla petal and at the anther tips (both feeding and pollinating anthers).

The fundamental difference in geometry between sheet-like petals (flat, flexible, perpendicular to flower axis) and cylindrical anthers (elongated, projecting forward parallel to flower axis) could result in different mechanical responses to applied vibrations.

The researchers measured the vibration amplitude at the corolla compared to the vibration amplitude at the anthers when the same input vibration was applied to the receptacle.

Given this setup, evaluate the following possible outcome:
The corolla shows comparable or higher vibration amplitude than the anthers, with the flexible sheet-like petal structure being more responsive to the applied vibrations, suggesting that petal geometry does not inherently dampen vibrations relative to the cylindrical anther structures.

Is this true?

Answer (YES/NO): NO